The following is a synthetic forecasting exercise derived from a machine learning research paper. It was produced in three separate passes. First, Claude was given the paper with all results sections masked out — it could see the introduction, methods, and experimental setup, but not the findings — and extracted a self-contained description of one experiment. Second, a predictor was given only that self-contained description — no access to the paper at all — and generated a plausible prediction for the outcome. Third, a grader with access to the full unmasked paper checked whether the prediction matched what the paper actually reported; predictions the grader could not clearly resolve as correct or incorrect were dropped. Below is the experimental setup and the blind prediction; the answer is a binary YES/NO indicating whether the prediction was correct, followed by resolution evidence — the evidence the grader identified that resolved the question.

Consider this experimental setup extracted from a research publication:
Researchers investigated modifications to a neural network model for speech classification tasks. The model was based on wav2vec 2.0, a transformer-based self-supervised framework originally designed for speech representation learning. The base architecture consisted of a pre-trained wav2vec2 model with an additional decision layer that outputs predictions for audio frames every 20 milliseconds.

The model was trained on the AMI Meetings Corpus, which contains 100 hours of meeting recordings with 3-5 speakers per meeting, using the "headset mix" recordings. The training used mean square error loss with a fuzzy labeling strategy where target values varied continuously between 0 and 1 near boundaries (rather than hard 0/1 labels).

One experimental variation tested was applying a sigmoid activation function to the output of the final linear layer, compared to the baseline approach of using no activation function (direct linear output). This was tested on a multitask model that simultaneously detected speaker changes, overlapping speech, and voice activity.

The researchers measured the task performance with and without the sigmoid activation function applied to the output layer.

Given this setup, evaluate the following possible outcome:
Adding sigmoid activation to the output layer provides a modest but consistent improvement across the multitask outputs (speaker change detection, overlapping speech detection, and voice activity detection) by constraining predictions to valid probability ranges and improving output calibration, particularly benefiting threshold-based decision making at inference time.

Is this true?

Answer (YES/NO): NO